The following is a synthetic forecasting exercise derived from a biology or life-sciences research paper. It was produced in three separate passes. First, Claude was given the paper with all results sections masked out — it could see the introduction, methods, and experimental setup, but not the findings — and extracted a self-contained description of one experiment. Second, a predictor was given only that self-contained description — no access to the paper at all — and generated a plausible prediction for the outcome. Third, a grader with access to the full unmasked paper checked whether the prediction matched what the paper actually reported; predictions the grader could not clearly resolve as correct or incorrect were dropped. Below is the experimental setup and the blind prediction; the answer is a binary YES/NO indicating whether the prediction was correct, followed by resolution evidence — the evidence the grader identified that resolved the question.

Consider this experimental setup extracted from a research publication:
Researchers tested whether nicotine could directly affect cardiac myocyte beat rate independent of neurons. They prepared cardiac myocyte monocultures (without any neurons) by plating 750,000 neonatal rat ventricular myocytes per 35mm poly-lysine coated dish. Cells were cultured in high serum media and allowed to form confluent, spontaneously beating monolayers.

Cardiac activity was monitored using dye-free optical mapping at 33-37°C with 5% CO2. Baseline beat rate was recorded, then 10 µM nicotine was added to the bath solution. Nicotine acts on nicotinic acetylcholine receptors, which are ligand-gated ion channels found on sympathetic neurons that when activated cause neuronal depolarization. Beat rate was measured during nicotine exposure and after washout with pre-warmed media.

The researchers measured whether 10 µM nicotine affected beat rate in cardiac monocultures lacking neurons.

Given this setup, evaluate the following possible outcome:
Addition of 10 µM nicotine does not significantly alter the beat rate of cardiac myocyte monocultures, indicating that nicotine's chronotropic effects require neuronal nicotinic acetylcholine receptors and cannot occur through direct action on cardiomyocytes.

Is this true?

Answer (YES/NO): YES